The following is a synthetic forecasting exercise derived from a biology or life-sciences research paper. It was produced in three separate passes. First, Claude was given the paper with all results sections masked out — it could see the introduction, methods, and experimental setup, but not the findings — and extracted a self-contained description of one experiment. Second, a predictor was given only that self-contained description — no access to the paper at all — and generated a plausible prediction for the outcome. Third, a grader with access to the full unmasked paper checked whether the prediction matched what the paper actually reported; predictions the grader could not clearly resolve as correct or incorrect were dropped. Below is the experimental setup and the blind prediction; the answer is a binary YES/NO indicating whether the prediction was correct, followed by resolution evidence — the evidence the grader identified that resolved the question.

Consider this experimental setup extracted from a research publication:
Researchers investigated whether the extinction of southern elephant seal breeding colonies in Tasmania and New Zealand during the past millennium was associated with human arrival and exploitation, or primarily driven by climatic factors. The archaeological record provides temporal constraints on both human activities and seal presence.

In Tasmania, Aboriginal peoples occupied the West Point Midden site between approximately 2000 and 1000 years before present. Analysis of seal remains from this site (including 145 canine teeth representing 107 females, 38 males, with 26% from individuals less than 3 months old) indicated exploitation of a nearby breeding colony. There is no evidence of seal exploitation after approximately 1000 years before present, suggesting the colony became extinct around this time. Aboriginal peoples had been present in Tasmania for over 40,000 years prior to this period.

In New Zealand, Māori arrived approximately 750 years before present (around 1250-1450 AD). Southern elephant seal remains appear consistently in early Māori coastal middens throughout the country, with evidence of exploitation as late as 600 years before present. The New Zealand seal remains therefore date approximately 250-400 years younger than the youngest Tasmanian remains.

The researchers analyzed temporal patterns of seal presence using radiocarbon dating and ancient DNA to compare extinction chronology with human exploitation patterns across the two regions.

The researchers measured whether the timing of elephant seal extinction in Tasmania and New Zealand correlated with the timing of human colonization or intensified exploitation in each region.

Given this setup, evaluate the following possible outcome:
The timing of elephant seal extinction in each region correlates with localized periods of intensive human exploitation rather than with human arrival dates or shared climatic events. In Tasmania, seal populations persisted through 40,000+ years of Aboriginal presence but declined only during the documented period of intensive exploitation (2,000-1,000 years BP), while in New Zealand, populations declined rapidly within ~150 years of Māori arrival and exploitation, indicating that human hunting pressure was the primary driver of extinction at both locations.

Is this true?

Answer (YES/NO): YES